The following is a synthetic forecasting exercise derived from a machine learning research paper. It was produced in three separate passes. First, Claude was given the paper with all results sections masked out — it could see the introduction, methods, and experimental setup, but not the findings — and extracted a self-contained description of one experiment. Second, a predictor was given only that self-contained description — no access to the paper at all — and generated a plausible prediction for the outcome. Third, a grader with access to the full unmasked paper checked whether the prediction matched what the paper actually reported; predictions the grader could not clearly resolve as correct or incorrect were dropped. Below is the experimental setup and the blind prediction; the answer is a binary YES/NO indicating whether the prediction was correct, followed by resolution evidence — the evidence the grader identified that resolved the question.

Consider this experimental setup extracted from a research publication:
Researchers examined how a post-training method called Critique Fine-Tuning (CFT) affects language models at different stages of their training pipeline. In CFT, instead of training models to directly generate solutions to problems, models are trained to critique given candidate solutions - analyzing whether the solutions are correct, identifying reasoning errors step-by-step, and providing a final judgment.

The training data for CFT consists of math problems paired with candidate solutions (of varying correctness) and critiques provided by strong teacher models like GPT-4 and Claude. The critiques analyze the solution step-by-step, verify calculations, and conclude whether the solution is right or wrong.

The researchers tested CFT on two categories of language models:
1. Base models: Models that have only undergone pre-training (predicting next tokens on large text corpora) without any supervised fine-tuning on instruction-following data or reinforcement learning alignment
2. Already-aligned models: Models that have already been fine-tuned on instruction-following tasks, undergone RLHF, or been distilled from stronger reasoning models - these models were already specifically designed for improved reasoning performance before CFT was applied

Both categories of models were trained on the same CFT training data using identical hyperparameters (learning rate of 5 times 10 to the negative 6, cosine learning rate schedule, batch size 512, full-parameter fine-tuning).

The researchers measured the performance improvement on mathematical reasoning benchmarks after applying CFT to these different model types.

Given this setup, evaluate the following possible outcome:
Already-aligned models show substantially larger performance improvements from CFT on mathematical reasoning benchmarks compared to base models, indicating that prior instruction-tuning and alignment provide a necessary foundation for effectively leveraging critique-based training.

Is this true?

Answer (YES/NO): NO